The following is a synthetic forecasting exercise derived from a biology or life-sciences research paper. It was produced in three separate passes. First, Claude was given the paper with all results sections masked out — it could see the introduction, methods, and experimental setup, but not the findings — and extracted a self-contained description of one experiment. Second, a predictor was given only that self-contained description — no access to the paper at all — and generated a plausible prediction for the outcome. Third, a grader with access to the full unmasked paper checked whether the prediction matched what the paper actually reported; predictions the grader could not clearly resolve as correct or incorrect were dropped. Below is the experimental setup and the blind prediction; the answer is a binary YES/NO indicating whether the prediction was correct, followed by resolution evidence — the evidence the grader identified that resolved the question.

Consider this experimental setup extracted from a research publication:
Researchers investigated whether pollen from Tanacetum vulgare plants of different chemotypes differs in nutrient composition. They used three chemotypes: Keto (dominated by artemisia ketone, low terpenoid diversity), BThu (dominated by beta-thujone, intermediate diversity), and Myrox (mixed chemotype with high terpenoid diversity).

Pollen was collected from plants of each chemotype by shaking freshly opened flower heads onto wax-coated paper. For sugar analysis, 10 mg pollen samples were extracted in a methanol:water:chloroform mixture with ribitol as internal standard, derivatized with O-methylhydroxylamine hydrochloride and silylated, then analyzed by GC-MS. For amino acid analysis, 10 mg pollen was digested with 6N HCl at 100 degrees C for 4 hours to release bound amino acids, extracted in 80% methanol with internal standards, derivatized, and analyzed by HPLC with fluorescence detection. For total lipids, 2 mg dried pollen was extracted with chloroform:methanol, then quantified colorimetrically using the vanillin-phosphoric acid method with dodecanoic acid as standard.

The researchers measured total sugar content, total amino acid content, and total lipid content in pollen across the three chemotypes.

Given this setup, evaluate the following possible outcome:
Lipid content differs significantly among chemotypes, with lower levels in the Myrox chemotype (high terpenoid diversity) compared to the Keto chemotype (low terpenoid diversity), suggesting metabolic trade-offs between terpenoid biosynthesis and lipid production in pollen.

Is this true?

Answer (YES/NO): NO